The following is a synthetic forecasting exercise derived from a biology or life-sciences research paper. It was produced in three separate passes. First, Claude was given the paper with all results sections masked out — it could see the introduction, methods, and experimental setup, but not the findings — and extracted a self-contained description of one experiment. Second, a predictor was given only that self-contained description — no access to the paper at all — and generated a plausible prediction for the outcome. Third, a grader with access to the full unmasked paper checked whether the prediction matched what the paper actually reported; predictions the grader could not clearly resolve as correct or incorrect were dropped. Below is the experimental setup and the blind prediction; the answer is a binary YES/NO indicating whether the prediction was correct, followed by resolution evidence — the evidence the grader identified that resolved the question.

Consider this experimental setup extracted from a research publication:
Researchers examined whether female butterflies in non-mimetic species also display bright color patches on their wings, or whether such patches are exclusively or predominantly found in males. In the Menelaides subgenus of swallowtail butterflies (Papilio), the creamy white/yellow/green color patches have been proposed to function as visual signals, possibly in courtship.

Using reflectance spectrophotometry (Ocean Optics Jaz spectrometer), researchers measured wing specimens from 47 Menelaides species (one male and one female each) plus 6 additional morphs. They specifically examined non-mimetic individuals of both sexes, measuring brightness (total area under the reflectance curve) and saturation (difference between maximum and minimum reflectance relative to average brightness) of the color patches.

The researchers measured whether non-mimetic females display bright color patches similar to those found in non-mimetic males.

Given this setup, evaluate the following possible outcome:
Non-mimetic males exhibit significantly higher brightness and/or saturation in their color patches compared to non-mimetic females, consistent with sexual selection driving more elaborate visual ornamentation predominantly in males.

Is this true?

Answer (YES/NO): YES